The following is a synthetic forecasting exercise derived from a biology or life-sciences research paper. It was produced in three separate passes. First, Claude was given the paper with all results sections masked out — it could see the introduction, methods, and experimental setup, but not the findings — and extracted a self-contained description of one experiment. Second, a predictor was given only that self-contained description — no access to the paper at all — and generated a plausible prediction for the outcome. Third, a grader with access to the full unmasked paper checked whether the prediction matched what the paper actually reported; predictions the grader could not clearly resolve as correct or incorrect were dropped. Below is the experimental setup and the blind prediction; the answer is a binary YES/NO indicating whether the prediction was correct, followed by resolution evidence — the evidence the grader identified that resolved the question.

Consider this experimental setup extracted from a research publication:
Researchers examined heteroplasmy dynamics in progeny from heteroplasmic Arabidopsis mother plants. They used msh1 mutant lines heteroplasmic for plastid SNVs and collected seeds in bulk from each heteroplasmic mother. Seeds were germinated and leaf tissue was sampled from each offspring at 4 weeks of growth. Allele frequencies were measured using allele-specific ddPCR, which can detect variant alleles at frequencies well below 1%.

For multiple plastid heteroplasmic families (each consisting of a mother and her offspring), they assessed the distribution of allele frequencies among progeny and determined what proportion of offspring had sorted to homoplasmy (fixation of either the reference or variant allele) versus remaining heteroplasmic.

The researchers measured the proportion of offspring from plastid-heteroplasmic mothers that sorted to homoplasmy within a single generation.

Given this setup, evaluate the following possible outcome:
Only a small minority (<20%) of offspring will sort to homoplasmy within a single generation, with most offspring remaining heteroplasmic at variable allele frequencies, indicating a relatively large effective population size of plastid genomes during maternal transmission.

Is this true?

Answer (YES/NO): NO